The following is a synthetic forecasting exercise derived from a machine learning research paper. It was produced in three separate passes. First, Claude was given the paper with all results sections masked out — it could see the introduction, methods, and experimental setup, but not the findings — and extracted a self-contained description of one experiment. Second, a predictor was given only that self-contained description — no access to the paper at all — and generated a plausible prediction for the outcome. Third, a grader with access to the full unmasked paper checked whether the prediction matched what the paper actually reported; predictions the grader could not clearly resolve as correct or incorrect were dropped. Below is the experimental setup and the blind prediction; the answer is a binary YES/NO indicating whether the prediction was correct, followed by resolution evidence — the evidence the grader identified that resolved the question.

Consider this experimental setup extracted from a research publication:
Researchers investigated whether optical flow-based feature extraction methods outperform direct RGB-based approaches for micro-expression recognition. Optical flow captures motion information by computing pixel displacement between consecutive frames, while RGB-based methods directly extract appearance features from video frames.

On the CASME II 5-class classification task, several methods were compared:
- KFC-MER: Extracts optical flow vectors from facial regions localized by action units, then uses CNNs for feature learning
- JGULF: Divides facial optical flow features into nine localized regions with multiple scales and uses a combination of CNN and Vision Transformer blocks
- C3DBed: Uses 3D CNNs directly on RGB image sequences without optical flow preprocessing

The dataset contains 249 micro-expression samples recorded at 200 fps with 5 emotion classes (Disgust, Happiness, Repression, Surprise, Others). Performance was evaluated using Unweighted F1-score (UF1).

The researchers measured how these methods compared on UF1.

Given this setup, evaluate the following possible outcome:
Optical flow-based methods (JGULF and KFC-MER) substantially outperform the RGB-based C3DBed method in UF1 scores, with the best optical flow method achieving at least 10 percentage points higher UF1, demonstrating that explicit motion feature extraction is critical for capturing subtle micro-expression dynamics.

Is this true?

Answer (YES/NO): NO